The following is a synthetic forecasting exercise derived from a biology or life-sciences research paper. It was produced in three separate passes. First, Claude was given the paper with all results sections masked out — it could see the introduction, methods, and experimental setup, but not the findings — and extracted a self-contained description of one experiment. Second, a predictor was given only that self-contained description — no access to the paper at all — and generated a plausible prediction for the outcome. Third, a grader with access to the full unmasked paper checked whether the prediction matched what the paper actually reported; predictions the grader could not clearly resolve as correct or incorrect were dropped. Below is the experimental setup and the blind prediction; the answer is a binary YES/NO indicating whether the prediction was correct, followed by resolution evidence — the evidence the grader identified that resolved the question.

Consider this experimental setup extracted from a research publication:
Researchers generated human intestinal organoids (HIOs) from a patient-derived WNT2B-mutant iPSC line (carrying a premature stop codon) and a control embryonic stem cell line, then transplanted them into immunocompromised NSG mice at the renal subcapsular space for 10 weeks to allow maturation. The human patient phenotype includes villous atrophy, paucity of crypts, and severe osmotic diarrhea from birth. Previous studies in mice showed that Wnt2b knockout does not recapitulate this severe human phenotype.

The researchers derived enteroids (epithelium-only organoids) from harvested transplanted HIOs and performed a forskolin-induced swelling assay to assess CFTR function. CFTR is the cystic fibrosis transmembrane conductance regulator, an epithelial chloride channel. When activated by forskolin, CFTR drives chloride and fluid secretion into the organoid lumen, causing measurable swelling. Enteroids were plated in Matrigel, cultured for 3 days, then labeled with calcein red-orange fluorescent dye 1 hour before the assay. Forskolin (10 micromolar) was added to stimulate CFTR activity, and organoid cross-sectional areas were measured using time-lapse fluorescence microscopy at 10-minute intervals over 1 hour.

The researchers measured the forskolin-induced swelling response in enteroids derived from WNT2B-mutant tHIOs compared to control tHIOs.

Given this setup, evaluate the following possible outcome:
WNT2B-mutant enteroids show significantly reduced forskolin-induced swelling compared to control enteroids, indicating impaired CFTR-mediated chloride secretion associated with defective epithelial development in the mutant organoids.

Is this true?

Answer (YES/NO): YES